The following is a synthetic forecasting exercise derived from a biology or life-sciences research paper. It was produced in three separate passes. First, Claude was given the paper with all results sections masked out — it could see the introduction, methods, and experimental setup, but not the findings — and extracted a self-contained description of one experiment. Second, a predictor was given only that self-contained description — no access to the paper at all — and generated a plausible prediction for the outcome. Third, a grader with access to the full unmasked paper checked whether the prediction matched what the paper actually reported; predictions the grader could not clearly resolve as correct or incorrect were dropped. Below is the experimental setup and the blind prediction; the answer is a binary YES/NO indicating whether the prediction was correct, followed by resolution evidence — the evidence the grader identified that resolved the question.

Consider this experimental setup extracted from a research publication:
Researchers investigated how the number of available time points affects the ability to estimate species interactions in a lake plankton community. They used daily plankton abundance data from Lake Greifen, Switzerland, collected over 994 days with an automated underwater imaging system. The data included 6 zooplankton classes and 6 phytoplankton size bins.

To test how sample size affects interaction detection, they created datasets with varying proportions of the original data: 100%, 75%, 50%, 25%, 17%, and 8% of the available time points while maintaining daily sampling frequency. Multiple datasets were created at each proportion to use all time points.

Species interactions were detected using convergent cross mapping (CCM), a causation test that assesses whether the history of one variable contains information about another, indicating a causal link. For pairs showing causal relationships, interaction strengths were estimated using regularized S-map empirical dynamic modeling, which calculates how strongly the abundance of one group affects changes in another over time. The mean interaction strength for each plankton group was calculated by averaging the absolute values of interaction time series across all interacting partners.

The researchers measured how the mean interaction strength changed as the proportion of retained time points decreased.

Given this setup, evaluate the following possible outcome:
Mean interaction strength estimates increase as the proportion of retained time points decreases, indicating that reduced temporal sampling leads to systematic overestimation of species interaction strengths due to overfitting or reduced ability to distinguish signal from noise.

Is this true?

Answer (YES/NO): NO